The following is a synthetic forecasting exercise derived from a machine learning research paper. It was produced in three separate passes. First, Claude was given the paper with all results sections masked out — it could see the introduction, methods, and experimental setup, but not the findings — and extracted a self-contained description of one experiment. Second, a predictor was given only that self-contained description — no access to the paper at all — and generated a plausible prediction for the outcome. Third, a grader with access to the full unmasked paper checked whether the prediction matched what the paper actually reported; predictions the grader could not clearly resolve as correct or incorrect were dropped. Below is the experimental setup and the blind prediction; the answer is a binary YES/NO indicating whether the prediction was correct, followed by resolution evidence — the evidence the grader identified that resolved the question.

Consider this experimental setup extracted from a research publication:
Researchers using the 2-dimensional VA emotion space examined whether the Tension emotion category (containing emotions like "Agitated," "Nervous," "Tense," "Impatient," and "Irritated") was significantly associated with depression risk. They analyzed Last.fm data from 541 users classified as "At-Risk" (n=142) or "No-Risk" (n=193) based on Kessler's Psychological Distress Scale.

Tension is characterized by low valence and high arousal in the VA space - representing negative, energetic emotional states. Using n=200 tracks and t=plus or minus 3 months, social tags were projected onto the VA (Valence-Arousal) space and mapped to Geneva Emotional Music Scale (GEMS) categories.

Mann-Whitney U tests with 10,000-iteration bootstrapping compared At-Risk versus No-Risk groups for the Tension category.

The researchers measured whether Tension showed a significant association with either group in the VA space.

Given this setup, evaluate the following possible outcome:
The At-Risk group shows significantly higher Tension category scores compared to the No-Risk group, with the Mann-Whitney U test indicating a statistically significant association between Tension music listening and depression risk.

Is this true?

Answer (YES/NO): NO